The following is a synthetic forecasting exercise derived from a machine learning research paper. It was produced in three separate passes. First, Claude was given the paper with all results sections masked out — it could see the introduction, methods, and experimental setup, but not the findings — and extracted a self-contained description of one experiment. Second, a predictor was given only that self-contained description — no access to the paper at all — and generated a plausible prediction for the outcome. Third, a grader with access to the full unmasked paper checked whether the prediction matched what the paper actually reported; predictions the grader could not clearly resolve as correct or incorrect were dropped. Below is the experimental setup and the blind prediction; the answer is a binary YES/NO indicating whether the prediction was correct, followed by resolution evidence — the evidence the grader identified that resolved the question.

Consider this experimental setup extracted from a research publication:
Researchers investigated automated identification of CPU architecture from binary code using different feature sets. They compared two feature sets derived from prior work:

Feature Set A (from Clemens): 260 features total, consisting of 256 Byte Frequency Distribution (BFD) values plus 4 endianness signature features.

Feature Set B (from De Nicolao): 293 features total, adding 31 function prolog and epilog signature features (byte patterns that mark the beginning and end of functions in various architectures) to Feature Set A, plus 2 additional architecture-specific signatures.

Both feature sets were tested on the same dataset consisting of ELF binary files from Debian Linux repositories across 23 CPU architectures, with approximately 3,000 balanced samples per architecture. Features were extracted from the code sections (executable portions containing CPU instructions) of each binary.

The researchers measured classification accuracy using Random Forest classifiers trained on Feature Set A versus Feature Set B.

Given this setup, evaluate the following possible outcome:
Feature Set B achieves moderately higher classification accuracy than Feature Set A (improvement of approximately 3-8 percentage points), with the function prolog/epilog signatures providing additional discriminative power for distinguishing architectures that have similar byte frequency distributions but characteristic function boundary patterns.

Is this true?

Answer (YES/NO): NO